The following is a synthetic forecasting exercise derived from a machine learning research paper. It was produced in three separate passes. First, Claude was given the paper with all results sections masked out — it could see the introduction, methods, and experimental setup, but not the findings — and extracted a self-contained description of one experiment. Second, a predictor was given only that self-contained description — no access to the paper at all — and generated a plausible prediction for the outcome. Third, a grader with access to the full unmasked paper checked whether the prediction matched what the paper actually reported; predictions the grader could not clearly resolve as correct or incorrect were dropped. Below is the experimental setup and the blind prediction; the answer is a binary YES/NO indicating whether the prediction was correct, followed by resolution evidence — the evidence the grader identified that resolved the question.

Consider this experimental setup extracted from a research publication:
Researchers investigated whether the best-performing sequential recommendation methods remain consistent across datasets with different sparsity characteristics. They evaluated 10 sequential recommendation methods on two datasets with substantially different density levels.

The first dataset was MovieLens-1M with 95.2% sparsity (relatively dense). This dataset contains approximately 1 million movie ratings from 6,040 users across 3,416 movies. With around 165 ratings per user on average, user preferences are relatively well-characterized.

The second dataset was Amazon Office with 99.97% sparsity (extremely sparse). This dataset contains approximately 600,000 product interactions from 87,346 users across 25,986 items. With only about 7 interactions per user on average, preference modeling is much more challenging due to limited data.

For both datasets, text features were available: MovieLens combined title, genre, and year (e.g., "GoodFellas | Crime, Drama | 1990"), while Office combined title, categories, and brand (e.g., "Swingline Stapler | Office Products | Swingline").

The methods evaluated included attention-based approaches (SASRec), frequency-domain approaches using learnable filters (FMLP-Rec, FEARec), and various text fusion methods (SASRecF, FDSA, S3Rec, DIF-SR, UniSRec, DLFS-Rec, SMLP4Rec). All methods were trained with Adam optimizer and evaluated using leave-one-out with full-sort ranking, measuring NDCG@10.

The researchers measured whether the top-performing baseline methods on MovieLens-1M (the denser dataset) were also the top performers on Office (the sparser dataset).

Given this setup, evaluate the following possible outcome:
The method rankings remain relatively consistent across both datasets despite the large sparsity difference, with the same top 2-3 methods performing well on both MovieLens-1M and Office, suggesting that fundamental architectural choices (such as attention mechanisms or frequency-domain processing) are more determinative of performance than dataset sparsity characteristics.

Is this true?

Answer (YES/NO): NO